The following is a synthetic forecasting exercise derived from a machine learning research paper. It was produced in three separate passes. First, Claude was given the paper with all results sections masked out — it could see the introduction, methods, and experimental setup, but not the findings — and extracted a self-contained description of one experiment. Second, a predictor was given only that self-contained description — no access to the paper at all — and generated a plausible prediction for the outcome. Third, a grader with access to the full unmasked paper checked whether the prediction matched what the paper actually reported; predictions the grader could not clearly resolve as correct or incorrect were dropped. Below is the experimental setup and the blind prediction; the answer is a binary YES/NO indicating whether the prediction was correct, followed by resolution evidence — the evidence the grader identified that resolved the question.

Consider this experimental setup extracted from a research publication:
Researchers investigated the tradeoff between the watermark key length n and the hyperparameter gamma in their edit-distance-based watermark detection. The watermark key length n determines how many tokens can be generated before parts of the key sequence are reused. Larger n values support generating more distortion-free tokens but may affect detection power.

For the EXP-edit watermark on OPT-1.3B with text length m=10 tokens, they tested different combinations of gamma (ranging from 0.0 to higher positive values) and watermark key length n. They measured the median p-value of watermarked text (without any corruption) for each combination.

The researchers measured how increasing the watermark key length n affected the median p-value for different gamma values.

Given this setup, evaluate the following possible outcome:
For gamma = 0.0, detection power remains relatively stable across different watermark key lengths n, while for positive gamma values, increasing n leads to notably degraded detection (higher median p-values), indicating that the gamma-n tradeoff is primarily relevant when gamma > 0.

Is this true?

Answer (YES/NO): NO